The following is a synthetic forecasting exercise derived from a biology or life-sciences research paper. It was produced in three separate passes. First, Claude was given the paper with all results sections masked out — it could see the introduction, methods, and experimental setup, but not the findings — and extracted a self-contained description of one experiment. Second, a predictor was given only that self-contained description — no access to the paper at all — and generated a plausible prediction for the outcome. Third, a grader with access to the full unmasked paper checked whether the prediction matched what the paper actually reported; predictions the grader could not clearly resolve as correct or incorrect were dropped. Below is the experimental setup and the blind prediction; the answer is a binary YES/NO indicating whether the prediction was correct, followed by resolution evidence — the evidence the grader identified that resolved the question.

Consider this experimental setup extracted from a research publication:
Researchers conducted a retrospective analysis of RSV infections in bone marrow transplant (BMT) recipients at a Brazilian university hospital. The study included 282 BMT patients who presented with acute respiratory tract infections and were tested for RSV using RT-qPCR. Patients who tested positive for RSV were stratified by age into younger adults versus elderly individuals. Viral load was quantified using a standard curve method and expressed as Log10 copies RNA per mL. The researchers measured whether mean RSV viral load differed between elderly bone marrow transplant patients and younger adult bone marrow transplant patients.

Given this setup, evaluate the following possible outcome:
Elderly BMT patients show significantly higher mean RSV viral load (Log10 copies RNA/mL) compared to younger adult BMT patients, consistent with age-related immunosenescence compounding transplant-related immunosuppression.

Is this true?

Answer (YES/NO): YES